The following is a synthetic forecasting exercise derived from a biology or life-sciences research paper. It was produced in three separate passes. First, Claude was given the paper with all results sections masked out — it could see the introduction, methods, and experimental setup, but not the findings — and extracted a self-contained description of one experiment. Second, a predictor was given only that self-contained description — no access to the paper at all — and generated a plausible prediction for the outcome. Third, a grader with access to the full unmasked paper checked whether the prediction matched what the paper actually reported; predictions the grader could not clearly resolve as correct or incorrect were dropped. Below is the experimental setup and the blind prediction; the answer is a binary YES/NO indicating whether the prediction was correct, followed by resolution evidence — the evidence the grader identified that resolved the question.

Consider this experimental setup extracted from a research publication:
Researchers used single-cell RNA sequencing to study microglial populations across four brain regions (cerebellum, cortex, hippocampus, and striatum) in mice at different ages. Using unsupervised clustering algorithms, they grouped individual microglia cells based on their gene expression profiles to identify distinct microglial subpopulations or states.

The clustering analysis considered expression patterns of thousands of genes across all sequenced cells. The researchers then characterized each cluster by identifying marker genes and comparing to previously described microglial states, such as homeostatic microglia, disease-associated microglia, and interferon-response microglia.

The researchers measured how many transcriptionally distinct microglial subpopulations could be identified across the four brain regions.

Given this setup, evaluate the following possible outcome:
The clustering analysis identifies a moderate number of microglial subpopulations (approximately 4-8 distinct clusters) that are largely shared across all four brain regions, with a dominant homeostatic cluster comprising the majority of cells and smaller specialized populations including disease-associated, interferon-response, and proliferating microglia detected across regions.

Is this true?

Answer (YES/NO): YES